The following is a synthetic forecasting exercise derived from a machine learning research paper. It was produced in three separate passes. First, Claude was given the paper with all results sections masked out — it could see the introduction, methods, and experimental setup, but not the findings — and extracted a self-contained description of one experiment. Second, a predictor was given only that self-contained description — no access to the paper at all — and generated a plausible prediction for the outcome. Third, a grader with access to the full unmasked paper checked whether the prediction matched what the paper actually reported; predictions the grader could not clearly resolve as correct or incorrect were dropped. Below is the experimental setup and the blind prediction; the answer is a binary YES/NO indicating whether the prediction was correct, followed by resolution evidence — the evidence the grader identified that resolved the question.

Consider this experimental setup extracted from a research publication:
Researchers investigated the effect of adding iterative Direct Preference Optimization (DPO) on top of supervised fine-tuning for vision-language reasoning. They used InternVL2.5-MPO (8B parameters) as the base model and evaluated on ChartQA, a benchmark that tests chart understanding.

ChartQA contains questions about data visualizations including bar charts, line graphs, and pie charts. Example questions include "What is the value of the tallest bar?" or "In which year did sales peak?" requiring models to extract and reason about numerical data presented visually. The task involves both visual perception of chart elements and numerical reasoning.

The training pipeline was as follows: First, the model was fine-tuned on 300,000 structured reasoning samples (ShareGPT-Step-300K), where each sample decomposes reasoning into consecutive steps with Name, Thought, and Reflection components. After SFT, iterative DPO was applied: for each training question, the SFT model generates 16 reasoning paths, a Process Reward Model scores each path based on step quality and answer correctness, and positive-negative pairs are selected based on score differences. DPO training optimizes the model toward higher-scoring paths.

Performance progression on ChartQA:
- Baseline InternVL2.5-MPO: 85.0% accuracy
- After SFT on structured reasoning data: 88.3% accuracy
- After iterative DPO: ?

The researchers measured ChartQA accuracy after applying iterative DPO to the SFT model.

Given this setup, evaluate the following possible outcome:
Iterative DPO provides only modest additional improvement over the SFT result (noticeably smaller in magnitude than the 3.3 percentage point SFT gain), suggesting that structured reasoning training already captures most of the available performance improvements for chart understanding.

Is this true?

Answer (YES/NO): NO